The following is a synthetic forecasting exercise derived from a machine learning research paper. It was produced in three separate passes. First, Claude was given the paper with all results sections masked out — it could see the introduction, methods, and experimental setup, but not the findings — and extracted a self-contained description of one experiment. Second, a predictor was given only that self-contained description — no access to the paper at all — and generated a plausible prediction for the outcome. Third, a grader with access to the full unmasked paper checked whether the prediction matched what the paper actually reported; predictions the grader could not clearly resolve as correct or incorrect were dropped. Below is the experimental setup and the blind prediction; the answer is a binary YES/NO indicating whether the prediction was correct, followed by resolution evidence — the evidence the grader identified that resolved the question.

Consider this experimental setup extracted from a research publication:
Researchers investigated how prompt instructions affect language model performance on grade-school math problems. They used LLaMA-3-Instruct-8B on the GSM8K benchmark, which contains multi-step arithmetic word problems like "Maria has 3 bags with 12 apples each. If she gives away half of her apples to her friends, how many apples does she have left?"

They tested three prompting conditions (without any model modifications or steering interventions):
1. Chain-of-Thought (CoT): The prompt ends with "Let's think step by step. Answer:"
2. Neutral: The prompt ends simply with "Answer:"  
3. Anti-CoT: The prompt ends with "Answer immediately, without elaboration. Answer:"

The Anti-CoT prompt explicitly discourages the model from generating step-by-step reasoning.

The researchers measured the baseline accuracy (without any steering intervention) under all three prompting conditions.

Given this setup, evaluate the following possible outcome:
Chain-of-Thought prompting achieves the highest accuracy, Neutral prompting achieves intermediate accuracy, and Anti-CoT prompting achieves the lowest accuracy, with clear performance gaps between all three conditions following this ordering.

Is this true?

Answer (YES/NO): NO